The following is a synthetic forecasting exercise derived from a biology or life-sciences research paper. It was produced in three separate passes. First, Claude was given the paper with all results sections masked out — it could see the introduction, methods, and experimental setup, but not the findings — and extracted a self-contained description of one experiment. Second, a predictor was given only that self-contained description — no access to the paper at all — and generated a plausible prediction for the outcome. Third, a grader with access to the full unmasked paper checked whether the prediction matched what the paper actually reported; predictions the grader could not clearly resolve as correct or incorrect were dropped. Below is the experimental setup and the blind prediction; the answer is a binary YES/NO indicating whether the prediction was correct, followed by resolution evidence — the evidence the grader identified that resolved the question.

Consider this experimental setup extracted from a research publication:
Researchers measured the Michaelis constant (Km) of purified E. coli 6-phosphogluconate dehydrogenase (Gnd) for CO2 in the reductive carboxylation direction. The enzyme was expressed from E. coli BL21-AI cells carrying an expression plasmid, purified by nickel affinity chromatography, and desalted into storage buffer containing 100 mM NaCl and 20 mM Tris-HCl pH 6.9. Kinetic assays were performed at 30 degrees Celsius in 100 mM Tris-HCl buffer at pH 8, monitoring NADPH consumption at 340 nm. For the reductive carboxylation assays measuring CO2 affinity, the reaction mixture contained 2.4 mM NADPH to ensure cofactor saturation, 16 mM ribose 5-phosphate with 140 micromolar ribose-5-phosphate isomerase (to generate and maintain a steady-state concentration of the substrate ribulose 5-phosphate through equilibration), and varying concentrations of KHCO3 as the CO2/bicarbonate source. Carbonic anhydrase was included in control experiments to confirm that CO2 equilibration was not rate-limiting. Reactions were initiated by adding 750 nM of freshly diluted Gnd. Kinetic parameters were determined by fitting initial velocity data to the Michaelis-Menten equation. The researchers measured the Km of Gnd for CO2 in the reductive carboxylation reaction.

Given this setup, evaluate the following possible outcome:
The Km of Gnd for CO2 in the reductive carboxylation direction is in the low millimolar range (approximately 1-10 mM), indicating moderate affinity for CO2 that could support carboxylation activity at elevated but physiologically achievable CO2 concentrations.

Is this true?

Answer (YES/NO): YES